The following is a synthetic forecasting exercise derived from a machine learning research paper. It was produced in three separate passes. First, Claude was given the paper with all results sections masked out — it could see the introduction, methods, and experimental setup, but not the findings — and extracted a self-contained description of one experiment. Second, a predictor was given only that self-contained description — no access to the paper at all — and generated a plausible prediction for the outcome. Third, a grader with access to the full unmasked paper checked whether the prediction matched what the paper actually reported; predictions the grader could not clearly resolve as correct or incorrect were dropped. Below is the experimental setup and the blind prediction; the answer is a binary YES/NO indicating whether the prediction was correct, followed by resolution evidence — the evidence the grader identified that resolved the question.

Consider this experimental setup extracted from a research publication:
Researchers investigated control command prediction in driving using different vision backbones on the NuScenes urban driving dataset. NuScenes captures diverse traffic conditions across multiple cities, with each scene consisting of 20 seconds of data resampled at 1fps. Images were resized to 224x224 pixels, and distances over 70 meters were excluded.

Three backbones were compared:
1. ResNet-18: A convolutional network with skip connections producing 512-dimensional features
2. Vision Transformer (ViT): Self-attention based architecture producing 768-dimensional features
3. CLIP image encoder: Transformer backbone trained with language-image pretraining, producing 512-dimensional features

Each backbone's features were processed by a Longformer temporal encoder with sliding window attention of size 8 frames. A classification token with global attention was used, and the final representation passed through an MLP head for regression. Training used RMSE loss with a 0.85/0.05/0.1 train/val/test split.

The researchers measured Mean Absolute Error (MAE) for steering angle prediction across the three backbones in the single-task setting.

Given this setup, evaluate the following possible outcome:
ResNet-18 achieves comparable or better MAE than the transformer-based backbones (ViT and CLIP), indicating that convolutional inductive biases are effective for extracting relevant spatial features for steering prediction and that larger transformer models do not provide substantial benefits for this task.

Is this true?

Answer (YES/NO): NO